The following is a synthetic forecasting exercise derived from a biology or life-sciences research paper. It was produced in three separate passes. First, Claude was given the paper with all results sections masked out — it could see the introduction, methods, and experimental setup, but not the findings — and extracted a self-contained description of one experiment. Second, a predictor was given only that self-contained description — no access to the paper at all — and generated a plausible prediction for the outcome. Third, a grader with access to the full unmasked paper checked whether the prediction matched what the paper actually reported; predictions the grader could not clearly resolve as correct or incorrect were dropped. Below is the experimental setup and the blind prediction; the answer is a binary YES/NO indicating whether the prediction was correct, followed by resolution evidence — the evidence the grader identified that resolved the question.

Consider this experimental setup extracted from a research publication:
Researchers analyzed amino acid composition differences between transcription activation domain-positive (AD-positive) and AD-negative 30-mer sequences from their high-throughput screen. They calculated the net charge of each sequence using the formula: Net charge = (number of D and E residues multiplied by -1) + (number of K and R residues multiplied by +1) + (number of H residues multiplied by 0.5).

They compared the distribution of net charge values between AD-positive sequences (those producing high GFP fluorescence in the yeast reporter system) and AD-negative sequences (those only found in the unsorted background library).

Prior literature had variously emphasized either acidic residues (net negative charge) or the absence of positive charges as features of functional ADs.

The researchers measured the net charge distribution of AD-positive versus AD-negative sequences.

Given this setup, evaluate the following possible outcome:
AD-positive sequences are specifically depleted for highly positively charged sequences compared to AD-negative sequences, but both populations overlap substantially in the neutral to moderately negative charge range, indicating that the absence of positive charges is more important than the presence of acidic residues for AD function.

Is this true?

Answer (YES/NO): NO